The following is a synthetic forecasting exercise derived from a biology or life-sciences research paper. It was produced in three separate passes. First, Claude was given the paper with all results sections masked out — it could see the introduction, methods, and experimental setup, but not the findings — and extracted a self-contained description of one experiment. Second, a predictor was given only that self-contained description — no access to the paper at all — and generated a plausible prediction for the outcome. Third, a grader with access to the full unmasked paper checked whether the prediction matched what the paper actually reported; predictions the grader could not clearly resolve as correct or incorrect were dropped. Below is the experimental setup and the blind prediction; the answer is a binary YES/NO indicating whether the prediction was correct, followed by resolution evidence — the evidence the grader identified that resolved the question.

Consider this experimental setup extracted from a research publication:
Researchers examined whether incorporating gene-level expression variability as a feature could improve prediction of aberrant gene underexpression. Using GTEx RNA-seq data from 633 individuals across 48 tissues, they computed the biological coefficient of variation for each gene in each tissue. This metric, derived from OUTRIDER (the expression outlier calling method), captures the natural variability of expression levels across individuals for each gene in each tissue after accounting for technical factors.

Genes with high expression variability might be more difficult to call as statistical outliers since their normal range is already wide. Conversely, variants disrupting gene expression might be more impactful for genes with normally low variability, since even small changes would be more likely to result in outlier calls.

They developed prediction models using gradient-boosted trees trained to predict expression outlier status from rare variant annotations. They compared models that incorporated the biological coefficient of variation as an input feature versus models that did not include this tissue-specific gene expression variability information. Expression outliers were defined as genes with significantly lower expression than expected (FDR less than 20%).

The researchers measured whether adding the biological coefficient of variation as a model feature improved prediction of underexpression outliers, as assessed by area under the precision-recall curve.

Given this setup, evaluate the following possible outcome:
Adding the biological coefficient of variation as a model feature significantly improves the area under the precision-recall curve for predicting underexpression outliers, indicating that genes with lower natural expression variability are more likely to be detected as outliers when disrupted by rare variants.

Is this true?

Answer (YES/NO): YES